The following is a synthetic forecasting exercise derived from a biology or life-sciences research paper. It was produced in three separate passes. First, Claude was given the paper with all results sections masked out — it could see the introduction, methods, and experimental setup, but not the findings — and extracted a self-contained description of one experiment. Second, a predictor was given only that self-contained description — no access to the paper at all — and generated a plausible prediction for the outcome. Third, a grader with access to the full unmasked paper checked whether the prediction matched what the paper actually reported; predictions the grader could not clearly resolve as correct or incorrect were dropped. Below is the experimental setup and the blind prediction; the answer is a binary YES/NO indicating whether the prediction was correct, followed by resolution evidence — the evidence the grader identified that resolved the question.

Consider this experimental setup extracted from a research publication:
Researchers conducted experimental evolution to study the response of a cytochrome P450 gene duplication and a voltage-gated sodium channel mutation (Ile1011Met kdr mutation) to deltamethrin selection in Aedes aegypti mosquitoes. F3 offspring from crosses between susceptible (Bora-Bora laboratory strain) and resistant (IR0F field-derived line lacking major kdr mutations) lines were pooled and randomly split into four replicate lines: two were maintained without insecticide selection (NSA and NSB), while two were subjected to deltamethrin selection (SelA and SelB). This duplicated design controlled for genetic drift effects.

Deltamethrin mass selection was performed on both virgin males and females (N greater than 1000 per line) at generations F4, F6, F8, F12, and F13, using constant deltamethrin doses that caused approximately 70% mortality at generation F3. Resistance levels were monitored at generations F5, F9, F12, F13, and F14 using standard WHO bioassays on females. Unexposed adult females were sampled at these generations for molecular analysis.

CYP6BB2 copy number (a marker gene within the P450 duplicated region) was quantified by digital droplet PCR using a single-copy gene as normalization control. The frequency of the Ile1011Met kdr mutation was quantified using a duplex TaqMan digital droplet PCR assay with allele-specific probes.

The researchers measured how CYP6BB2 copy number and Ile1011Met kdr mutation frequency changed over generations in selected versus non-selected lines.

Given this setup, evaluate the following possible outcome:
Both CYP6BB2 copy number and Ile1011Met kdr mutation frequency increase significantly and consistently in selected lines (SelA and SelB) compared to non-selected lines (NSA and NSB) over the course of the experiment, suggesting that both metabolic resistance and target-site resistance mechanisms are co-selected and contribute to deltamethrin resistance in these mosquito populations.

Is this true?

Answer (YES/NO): NO